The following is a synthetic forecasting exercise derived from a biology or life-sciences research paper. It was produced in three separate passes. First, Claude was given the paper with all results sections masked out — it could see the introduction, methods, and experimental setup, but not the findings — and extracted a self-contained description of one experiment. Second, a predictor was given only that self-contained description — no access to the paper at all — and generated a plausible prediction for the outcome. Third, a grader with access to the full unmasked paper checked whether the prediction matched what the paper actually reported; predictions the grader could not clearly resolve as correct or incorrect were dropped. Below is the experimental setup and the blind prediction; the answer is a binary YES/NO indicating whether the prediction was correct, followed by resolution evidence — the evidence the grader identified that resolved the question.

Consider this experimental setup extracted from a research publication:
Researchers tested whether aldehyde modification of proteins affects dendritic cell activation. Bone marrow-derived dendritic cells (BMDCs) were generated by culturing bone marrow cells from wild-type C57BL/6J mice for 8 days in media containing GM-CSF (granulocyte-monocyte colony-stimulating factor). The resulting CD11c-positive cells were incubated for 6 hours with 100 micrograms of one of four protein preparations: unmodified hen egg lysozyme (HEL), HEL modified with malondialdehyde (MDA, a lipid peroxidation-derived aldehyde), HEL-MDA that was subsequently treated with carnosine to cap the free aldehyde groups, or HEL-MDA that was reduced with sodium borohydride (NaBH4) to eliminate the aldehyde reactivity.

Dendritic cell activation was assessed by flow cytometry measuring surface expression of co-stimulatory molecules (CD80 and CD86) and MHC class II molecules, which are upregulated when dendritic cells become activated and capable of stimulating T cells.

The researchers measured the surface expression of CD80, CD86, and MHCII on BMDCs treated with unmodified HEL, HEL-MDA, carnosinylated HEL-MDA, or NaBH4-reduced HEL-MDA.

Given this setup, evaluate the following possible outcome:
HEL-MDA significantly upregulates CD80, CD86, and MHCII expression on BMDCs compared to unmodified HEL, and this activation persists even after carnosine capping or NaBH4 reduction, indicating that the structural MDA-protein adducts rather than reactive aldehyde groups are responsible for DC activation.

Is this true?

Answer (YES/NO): NO